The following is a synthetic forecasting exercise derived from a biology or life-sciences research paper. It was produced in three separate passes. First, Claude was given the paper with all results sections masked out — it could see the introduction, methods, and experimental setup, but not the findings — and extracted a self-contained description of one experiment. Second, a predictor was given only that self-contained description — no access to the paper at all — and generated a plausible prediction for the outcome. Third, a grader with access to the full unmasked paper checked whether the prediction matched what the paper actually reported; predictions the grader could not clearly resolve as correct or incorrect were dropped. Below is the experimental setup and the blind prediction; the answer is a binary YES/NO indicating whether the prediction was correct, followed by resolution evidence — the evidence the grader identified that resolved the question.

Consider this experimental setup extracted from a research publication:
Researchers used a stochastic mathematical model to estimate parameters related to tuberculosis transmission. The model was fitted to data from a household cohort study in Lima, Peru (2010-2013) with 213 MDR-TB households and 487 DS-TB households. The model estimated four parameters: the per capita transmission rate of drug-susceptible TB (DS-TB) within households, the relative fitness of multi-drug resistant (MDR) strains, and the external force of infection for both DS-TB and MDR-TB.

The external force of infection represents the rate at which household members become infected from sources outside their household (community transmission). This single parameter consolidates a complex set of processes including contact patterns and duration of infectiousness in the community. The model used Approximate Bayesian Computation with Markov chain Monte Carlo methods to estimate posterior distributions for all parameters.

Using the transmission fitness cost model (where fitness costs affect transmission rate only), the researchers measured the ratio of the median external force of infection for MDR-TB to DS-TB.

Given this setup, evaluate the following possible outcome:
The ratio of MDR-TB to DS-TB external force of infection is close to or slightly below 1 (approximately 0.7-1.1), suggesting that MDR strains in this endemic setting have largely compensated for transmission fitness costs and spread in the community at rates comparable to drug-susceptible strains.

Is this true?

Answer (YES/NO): NO